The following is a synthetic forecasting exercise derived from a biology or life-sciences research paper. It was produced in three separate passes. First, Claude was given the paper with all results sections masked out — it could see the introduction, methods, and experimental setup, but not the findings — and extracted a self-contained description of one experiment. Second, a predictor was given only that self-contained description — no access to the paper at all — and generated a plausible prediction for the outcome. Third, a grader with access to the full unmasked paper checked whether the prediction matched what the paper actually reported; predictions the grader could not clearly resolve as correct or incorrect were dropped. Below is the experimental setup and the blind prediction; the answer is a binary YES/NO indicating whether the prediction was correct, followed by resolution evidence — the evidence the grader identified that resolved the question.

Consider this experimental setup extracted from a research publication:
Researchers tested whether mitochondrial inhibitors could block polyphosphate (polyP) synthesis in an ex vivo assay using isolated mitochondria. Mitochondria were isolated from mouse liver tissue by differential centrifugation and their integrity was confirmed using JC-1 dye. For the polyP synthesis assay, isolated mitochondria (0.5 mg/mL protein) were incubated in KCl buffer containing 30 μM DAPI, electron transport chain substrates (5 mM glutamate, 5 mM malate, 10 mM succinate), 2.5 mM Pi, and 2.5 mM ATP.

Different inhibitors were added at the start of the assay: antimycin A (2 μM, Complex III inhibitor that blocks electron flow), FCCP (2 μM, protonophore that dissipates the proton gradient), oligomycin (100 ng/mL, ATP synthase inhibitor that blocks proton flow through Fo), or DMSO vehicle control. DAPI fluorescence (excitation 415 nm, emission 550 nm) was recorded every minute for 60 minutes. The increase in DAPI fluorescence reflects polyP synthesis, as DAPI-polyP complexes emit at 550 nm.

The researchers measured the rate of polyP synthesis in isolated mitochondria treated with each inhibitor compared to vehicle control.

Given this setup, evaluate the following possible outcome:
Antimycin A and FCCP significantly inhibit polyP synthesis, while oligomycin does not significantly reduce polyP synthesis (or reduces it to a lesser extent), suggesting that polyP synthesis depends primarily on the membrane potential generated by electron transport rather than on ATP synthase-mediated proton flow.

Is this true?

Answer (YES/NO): YES